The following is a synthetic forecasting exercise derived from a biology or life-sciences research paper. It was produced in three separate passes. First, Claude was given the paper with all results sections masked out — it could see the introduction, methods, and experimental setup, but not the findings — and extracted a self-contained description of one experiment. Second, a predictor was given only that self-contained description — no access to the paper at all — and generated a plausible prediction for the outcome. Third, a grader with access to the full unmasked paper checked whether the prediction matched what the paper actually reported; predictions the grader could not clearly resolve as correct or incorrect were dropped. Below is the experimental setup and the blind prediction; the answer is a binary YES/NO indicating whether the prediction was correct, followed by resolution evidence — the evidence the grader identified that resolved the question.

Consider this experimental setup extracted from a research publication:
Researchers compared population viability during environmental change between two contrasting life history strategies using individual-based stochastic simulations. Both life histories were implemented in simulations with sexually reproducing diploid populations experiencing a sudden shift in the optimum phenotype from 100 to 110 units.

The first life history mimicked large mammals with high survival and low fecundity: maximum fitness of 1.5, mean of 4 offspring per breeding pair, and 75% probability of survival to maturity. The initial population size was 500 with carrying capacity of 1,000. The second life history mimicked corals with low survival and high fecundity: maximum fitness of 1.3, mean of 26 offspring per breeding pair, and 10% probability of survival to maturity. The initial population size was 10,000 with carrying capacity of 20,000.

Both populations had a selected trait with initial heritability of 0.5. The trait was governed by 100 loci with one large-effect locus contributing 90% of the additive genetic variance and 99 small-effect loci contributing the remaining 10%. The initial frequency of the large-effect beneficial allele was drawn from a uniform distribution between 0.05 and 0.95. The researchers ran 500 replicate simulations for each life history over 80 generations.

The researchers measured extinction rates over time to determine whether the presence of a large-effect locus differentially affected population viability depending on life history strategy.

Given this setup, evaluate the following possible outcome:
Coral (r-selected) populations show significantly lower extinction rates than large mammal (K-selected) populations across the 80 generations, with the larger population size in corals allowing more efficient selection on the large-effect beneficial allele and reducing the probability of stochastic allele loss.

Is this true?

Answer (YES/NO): NO